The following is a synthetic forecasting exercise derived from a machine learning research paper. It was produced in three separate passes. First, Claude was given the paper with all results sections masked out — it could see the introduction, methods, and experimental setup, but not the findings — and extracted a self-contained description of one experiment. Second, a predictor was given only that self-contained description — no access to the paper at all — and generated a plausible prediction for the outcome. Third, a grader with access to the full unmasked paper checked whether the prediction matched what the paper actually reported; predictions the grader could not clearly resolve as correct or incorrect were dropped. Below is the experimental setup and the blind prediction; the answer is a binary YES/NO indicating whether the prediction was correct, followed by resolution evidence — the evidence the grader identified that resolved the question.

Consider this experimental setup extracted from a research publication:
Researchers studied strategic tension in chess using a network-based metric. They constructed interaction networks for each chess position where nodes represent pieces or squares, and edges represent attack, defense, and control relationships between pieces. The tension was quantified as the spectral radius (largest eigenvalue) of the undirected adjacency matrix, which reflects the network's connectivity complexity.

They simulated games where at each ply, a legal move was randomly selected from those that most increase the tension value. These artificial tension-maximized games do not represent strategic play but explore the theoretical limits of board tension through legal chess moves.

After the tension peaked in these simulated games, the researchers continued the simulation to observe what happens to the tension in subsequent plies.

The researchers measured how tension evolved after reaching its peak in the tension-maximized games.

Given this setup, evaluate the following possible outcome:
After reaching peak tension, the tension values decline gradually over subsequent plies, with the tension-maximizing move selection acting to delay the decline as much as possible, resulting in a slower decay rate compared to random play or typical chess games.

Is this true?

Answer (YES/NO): NO